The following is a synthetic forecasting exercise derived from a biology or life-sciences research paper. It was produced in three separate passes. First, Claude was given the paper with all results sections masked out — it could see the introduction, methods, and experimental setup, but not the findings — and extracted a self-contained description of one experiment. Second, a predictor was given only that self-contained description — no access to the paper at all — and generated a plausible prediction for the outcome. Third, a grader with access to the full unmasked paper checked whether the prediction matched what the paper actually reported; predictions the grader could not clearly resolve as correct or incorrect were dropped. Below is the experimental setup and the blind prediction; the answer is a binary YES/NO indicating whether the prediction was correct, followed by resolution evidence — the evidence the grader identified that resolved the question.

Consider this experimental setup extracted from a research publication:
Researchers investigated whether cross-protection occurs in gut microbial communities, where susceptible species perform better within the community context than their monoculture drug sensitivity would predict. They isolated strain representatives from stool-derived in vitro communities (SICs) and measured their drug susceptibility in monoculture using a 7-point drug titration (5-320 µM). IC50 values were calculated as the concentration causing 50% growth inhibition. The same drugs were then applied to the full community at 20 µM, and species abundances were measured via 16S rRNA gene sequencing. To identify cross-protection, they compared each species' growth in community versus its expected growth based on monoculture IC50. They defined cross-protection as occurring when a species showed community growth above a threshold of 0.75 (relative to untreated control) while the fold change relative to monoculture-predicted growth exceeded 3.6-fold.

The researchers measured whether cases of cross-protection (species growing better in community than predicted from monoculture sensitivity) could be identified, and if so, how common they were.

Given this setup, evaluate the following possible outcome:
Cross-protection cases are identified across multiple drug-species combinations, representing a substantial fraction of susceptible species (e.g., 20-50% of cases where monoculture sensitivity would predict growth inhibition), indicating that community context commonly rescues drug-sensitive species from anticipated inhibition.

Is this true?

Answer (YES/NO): NO